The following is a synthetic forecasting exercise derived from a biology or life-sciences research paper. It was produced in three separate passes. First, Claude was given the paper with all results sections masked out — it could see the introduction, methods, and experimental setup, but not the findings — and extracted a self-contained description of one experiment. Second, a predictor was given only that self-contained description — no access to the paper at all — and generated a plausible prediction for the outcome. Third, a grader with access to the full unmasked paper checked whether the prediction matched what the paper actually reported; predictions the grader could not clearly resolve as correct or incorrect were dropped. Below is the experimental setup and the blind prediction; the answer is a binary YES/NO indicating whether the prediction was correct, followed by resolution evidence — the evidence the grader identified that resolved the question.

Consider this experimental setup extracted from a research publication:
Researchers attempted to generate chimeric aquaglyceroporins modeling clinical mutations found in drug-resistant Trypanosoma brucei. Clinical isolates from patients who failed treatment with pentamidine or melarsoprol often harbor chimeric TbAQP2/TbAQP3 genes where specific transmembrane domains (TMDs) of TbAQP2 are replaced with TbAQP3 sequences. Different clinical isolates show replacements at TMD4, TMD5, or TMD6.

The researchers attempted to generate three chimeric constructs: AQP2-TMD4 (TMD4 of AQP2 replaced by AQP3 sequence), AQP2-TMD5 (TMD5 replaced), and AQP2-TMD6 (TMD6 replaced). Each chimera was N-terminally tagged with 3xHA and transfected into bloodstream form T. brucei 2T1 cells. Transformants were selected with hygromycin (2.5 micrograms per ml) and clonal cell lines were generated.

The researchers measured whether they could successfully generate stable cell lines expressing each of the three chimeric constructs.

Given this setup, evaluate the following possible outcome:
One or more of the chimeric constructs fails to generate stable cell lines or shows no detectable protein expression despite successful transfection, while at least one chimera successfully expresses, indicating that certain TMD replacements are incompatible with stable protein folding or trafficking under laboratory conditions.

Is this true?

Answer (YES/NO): YES